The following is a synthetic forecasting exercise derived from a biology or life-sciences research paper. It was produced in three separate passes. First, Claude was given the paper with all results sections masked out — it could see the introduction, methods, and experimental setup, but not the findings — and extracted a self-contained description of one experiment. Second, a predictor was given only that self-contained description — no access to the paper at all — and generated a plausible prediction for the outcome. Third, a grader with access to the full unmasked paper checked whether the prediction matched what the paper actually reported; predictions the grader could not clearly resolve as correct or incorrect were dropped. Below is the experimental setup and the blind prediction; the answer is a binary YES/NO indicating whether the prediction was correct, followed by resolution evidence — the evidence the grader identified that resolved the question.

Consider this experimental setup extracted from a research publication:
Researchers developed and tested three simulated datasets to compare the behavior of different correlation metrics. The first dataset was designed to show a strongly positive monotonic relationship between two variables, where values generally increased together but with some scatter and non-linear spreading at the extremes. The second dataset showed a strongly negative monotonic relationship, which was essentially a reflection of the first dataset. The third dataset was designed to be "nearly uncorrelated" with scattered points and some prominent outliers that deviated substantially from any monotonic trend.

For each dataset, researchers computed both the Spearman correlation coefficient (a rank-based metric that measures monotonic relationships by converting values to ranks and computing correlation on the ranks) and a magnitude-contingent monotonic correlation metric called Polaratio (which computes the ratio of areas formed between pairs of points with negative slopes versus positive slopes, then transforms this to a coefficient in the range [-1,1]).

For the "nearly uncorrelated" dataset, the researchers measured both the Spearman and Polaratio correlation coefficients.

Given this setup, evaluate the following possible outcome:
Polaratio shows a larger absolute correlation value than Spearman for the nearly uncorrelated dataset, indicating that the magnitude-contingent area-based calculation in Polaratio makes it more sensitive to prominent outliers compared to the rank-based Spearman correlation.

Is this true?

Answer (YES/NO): NO